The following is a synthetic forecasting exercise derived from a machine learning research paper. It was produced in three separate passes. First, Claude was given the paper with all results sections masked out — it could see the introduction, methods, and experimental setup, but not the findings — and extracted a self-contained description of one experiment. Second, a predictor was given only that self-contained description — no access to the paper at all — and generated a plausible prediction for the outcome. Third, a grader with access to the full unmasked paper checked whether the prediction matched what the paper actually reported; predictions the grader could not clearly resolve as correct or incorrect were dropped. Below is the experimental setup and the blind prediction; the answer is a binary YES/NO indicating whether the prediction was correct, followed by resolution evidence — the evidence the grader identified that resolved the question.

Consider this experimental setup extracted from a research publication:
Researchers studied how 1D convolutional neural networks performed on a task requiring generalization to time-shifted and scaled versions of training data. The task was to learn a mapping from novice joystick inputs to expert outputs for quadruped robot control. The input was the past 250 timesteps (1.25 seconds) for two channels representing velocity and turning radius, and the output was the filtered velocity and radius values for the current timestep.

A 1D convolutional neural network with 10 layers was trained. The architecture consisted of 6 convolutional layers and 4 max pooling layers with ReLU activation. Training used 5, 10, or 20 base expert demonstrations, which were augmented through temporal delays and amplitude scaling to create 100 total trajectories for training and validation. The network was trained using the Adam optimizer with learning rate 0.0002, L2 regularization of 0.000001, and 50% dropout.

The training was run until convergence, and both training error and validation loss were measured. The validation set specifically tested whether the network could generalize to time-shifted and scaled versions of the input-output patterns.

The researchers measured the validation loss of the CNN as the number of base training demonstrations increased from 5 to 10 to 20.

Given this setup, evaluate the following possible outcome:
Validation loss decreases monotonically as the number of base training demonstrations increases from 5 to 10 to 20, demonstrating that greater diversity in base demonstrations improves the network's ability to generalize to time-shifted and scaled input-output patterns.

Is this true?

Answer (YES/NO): NO